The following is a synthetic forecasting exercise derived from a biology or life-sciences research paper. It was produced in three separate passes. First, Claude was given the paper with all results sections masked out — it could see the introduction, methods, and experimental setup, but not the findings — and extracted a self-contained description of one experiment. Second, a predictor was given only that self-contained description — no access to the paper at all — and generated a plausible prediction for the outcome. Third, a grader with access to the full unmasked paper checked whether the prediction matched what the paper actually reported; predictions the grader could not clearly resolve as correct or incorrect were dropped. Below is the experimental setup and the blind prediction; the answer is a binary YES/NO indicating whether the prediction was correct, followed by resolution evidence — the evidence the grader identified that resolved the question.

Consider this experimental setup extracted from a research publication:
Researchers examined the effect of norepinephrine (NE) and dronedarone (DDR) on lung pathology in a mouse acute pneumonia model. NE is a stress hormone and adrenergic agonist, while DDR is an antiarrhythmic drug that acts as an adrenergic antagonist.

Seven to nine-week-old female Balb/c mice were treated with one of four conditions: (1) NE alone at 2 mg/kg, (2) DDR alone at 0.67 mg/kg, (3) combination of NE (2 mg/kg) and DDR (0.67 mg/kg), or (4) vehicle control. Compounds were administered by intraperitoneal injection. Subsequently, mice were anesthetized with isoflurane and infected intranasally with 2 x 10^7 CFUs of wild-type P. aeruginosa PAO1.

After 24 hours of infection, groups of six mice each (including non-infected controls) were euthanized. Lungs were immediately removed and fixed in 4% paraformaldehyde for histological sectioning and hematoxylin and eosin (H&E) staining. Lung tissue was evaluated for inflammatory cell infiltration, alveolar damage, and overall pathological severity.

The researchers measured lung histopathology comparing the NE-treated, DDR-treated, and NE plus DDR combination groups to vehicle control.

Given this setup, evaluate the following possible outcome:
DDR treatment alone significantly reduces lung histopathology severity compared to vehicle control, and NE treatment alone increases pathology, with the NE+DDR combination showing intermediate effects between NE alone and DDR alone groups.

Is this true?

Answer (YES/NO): YES